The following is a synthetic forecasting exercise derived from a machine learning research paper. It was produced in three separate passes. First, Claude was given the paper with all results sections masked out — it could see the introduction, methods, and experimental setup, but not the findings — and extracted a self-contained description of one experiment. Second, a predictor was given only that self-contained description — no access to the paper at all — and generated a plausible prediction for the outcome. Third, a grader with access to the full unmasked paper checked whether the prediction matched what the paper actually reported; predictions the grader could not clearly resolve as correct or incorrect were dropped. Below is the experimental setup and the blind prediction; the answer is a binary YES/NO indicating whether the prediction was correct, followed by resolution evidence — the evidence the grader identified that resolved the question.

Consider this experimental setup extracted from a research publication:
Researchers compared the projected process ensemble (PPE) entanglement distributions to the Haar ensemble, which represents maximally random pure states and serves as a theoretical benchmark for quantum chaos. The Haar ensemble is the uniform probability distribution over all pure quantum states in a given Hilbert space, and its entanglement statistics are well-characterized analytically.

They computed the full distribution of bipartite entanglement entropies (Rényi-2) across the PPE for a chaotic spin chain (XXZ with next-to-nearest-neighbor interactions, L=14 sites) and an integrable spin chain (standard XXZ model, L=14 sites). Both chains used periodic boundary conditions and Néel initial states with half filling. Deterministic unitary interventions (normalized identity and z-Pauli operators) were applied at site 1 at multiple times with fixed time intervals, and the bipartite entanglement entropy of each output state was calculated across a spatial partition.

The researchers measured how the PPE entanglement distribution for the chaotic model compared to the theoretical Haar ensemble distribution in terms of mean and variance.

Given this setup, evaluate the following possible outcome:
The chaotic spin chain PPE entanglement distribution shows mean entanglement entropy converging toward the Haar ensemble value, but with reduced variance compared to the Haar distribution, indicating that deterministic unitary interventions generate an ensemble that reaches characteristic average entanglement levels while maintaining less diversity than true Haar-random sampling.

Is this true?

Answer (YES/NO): NO